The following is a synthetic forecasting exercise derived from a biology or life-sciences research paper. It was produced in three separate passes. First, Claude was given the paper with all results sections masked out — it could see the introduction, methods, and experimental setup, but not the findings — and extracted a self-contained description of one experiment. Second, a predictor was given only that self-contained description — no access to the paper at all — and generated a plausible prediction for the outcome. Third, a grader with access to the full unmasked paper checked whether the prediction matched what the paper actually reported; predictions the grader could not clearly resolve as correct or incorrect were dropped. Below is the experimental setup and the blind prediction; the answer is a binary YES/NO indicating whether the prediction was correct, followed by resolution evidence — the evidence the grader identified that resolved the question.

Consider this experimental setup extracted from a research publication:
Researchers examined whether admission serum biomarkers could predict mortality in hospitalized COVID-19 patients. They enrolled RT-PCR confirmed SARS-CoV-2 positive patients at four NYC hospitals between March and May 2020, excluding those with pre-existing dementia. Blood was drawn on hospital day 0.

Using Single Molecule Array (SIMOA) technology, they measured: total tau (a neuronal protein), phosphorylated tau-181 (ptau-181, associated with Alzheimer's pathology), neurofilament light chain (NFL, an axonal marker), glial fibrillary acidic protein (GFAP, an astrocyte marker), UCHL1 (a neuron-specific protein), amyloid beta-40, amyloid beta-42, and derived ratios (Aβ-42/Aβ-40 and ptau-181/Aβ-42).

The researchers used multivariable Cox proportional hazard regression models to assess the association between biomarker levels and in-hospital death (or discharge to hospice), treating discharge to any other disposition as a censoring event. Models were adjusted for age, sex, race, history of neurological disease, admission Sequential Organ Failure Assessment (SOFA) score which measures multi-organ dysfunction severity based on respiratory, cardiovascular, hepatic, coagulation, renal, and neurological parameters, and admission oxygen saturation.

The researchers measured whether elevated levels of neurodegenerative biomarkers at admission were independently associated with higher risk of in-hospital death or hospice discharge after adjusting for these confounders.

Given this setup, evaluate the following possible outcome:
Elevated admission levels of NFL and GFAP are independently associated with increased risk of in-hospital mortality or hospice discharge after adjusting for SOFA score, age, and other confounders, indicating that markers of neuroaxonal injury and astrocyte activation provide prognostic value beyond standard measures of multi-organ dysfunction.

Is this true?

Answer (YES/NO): NO